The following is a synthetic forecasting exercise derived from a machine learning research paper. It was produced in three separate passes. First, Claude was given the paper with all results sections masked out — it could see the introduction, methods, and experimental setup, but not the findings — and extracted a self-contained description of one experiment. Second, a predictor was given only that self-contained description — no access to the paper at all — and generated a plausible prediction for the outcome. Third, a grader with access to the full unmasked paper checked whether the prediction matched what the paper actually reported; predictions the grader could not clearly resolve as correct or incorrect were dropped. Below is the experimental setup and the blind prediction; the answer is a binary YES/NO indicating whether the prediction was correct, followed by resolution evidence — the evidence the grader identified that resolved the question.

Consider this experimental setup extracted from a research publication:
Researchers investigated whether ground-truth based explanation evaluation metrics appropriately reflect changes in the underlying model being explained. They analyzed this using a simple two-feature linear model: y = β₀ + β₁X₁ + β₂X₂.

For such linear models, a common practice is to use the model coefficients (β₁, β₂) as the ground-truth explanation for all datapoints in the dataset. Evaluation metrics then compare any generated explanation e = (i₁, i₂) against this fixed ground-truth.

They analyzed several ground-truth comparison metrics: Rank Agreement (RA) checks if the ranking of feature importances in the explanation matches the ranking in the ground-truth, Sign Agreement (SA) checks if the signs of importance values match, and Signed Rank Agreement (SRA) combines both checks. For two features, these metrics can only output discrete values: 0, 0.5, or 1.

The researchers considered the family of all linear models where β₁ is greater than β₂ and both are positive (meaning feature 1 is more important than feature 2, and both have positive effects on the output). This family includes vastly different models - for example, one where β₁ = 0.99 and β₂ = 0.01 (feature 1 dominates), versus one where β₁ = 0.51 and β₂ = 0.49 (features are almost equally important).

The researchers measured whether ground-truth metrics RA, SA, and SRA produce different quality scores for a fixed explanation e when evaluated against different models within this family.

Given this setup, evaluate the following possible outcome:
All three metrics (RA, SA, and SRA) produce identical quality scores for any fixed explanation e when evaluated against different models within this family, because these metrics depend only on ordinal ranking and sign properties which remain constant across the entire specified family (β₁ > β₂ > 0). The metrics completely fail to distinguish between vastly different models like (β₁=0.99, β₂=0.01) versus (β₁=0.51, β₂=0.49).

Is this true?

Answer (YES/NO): YES